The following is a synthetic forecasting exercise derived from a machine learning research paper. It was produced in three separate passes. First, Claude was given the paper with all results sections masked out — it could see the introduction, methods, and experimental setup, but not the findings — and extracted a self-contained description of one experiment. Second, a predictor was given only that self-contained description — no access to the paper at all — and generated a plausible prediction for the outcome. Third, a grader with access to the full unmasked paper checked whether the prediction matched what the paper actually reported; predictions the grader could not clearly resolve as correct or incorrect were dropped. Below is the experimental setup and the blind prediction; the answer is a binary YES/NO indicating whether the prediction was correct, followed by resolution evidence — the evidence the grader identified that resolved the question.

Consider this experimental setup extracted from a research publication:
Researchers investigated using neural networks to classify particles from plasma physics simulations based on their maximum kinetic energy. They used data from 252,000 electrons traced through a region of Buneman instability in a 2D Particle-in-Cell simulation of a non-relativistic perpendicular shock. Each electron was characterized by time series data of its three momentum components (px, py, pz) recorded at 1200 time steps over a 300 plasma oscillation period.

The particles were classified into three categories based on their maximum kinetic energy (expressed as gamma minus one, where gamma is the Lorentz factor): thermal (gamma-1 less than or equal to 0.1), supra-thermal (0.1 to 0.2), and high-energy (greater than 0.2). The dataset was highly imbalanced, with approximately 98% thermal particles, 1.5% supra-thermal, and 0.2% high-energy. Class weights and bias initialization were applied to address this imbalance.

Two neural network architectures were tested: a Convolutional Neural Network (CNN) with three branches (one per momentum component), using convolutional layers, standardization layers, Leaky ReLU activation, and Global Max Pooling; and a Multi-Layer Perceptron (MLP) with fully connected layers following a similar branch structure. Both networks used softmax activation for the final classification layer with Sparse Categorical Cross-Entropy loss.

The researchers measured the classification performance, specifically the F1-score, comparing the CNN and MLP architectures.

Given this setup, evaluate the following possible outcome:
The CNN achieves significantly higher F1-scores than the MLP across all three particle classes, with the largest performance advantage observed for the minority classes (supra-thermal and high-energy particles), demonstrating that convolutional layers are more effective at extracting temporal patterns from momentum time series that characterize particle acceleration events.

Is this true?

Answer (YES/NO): NO